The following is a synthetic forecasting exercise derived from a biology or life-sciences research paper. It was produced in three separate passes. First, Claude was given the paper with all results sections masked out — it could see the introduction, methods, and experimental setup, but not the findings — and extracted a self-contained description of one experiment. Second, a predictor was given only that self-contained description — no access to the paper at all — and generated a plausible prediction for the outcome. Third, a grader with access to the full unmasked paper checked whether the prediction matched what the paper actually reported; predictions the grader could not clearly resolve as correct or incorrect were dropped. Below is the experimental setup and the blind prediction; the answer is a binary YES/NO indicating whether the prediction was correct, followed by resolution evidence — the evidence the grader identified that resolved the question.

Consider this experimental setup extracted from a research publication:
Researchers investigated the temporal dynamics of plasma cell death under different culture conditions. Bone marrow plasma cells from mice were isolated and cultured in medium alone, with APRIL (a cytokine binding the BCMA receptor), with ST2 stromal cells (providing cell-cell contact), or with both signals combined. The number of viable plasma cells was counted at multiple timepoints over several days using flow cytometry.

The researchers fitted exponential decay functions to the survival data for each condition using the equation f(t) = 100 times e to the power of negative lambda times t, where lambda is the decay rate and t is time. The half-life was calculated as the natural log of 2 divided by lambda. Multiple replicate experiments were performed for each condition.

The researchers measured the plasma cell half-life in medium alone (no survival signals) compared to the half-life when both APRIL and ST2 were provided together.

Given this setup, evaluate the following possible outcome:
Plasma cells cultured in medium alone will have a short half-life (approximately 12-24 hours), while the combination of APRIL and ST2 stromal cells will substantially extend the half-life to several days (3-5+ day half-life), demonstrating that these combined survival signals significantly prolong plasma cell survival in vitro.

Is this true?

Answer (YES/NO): YES